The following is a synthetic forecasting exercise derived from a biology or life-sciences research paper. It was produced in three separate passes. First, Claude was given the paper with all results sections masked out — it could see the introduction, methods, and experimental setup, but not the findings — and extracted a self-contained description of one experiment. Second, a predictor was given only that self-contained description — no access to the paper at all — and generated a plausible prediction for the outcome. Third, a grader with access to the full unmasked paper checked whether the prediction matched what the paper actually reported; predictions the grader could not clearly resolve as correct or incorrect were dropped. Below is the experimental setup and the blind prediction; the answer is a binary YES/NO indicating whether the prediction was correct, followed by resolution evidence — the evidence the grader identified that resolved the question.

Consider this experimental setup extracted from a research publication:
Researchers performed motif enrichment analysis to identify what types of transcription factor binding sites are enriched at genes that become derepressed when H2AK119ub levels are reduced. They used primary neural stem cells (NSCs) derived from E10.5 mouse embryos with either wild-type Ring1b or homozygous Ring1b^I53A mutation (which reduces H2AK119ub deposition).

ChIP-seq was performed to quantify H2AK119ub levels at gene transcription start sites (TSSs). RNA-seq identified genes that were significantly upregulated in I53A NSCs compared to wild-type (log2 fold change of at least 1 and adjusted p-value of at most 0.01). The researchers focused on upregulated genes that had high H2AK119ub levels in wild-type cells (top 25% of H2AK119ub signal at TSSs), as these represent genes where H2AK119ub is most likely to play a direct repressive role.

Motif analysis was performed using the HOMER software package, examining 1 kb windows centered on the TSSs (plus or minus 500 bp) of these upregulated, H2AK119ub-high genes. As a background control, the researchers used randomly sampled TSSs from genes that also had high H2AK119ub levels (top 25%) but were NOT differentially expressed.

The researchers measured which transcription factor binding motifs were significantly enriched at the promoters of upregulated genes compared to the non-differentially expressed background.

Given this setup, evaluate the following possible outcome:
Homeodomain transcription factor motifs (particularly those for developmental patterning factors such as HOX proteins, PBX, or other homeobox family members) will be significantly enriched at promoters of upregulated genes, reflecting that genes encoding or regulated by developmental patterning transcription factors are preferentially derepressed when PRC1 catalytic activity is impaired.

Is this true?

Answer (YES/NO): YES